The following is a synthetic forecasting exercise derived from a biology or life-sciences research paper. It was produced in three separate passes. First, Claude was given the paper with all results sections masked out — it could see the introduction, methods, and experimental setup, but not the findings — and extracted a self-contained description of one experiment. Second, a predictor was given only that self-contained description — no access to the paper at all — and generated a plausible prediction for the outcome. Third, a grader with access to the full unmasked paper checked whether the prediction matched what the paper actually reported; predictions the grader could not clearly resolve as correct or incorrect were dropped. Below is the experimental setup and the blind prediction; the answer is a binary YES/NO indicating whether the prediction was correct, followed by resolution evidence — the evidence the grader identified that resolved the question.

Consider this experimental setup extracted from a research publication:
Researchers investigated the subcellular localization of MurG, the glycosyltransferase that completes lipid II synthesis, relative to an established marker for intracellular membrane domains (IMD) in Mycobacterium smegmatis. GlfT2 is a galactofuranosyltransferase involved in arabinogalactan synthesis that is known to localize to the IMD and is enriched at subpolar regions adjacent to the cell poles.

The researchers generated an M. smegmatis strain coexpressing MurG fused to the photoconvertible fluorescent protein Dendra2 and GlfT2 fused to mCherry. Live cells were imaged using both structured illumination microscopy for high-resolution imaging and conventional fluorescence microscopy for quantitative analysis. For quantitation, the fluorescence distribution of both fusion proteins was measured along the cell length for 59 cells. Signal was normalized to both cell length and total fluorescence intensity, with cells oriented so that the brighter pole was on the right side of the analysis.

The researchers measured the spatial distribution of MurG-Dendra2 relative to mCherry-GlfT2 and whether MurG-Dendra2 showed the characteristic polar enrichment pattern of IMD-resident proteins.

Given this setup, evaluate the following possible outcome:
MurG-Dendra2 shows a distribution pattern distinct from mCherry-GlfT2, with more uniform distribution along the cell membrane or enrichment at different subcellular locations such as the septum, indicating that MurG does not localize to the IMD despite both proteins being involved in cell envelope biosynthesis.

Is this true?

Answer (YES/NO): NO